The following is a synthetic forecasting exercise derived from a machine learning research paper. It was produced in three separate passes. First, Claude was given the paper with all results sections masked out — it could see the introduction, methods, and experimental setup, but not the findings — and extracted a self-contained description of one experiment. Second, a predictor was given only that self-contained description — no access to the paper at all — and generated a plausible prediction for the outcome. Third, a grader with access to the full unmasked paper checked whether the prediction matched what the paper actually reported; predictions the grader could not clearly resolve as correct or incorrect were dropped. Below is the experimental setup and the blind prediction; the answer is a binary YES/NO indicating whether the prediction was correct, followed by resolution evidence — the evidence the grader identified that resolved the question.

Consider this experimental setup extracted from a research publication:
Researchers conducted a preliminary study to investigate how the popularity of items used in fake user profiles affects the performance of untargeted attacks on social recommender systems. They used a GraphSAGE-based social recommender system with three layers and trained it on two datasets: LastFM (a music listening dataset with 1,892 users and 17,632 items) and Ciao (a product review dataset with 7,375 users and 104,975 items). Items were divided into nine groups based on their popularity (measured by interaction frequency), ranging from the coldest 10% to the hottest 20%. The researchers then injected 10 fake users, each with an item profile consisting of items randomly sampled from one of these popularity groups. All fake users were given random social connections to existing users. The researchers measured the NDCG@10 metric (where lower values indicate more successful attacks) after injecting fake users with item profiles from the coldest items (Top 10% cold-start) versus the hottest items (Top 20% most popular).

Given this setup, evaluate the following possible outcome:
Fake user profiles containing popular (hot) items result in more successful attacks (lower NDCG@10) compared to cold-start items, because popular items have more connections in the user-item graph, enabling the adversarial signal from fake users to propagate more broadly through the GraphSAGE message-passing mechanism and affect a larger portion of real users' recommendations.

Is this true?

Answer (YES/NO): NO